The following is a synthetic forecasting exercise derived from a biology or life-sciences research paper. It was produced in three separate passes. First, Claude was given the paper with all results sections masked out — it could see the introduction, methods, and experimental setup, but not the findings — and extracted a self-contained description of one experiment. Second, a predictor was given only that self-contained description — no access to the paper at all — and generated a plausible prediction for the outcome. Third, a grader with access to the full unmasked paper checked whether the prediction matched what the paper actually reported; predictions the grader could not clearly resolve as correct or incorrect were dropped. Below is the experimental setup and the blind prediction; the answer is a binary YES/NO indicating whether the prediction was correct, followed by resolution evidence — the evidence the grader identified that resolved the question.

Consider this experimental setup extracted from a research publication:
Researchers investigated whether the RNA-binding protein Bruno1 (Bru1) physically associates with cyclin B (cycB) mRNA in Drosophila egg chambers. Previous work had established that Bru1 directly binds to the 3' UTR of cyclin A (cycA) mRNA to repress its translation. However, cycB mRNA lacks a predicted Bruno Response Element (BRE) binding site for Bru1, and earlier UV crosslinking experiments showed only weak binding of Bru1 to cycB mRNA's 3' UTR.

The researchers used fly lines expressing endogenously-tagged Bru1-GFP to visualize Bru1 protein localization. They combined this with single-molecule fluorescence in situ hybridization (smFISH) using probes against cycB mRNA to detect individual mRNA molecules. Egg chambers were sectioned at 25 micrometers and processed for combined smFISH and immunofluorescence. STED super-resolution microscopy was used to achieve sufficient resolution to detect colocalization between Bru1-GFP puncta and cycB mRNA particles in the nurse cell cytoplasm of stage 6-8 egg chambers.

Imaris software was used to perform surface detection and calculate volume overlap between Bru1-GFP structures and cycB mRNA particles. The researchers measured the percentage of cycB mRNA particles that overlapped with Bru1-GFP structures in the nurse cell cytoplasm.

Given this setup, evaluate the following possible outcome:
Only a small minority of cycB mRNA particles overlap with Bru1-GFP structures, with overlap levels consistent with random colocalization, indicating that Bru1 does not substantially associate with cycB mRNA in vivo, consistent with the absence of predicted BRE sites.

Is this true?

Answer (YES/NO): NO